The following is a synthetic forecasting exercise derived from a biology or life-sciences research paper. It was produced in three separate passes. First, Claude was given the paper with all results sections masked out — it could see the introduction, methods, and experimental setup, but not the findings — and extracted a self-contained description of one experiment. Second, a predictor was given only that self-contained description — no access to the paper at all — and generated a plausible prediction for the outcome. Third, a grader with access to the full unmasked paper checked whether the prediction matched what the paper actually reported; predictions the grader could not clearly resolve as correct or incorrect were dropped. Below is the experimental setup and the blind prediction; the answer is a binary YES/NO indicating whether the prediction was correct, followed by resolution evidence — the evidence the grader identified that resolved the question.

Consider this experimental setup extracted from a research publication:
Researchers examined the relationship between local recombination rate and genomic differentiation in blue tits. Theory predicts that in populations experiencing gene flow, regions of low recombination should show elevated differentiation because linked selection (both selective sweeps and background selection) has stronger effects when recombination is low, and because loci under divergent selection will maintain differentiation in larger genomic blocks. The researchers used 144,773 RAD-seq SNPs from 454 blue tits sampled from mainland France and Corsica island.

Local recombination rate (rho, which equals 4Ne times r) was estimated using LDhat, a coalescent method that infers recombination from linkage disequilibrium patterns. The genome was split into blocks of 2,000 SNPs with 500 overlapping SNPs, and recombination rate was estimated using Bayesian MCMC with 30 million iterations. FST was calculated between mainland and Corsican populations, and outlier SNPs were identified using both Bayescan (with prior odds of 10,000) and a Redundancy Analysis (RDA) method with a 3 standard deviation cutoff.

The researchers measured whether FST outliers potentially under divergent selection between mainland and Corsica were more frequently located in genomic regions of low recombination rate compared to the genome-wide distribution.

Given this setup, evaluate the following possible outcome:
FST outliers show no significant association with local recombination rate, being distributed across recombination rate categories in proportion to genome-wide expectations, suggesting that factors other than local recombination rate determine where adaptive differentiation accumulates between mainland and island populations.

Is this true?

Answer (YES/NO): NO